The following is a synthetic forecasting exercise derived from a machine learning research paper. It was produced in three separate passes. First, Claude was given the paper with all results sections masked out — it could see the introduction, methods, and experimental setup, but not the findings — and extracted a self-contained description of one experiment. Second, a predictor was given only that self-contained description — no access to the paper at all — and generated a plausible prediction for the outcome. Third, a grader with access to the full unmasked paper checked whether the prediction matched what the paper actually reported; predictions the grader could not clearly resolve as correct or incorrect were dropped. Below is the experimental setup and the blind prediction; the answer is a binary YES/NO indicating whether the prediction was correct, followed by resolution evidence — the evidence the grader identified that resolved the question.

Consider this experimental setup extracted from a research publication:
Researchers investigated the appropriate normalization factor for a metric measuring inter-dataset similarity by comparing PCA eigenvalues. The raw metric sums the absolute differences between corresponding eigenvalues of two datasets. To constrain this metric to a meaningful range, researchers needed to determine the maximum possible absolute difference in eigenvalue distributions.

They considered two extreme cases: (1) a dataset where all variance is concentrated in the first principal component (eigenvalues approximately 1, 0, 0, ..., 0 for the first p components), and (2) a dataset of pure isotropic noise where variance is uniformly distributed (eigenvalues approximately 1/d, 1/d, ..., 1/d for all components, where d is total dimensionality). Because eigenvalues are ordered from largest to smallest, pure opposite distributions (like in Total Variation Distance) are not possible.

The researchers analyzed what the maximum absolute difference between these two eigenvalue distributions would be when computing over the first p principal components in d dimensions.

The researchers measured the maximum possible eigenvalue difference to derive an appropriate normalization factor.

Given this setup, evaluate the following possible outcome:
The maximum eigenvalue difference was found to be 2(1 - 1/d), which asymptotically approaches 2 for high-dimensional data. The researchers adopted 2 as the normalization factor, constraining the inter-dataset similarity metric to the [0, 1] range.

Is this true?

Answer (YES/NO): NO